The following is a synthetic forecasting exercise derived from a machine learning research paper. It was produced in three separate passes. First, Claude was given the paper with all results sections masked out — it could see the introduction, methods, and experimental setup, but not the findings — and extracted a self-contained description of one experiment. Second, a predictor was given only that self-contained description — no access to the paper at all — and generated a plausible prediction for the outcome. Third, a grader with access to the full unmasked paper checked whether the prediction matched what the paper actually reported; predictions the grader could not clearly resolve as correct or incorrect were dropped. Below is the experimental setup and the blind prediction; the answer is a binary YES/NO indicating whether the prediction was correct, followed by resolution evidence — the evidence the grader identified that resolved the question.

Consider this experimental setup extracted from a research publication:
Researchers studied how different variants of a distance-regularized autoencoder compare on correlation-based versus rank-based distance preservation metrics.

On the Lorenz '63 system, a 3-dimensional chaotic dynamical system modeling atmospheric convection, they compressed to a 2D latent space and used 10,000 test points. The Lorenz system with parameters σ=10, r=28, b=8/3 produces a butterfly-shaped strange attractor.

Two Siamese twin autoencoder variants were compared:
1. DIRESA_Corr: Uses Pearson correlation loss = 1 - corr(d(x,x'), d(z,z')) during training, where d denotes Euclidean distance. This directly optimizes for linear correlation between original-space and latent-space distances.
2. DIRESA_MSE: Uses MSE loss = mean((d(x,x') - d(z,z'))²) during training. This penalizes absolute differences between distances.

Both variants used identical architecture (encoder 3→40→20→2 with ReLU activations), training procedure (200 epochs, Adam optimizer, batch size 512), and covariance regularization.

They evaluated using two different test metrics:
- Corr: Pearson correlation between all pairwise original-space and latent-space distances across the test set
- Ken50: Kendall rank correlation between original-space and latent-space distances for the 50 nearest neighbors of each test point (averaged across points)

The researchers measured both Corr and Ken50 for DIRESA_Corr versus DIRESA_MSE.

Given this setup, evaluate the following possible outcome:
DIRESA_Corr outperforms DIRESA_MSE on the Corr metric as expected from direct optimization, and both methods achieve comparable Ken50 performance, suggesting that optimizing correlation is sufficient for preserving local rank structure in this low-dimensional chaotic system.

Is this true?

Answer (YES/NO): NO